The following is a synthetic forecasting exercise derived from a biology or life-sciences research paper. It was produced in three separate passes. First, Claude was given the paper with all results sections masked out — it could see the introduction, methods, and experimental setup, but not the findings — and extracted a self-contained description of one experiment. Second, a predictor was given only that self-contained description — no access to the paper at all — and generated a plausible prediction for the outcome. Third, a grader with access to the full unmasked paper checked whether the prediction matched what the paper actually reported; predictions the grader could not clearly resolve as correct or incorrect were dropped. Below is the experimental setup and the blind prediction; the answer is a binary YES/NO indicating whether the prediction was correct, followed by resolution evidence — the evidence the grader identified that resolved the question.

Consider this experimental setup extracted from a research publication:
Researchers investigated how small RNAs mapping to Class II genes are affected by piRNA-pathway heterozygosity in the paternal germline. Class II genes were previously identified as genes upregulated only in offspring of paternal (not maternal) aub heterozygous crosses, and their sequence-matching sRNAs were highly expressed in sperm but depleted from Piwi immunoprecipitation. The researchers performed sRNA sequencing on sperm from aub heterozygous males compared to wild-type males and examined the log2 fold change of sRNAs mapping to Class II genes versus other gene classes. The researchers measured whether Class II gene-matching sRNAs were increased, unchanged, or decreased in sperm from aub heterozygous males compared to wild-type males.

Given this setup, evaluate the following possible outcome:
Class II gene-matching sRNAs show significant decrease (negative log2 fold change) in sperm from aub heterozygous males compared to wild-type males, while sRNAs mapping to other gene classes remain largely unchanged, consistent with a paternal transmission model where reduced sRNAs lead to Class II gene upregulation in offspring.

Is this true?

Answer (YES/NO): YES